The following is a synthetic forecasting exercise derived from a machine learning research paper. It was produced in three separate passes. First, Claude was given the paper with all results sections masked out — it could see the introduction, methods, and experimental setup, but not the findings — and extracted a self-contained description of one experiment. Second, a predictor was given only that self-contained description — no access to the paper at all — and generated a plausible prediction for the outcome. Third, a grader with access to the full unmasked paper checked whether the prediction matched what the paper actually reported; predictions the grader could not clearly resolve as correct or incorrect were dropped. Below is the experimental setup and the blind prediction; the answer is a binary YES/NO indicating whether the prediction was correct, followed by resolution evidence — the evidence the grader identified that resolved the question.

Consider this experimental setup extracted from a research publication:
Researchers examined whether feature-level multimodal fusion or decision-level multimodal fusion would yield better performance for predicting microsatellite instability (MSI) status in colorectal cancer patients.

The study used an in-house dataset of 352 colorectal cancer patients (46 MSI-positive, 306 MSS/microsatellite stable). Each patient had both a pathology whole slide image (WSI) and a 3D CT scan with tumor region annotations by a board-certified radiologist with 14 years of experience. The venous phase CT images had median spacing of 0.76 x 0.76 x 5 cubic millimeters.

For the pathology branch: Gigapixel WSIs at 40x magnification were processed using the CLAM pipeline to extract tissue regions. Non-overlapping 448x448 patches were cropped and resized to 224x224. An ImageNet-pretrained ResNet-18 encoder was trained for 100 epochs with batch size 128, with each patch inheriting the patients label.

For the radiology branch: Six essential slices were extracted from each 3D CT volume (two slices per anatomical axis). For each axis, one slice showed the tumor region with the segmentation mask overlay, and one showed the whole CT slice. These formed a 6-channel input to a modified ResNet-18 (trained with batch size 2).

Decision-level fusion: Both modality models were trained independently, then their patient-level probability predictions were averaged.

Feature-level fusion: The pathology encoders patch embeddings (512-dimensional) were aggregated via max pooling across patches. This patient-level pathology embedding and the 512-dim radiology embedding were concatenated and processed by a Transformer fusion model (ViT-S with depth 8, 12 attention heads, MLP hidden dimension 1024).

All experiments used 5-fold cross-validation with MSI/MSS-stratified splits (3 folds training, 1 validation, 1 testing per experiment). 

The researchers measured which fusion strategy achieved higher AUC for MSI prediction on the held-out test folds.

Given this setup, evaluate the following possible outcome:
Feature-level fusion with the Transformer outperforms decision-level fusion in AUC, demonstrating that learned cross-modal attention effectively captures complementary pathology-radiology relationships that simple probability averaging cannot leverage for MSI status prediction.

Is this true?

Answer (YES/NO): NO